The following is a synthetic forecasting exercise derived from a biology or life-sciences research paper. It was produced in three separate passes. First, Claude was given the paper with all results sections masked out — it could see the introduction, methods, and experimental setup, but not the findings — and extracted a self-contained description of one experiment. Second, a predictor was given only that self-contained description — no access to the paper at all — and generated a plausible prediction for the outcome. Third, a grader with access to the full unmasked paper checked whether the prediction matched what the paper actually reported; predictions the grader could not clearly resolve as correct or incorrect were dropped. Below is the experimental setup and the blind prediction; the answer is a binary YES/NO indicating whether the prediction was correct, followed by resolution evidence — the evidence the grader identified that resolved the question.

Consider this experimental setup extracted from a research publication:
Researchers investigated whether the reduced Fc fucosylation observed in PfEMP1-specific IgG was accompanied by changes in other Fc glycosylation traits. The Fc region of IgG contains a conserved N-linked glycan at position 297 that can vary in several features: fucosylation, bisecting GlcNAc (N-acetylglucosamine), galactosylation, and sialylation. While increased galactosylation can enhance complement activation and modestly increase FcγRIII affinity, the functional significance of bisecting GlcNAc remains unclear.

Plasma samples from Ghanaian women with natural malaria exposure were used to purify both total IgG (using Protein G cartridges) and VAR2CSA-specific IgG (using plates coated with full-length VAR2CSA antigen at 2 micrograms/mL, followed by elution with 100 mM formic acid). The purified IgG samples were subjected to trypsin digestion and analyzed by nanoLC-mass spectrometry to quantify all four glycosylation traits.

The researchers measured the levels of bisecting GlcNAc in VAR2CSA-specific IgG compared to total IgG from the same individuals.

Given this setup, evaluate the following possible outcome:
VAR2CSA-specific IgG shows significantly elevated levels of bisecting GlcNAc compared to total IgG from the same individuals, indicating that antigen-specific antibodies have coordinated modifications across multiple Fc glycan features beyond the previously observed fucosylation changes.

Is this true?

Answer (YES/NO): NO